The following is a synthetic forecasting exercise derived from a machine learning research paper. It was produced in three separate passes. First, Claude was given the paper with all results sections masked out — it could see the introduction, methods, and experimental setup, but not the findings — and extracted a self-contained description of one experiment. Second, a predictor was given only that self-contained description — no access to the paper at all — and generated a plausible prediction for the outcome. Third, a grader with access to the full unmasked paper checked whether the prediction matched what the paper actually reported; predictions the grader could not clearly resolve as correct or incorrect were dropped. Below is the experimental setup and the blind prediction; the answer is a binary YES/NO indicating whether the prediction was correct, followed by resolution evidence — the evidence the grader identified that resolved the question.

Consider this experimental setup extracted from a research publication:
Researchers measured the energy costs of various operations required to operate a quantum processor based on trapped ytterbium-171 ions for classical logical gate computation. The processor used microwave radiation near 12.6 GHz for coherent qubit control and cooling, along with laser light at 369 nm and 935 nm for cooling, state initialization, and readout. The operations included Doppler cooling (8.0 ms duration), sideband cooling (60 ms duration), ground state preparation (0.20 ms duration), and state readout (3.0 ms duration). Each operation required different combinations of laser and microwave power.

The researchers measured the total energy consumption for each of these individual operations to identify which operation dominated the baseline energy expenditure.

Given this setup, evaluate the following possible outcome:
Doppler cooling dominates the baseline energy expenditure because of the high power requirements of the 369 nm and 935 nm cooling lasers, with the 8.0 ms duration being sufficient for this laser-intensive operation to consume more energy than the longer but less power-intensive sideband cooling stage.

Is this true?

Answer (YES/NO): NO